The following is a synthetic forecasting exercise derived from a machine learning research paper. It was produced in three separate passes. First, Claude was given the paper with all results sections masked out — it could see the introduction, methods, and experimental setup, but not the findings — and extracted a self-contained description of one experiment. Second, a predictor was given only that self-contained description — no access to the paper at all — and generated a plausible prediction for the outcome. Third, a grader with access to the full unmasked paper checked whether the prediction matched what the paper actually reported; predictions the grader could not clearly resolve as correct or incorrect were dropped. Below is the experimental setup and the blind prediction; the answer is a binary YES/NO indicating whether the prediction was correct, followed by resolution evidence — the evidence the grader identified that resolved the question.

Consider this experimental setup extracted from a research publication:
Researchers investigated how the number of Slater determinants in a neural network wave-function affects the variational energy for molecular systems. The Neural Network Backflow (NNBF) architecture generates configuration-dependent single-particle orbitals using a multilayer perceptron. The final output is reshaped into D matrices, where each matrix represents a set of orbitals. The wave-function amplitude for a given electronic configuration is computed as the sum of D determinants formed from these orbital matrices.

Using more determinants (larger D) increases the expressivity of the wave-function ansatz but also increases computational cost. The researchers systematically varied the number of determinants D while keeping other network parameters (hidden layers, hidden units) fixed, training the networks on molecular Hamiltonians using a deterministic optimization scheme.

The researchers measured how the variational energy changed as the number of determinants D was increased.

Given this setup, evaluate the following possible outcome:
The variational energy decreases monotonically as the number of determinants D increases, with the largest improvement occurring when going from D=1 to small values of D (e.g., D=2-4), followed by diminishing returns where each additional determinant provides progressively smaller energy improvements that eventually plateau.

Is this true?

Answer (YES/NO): YES